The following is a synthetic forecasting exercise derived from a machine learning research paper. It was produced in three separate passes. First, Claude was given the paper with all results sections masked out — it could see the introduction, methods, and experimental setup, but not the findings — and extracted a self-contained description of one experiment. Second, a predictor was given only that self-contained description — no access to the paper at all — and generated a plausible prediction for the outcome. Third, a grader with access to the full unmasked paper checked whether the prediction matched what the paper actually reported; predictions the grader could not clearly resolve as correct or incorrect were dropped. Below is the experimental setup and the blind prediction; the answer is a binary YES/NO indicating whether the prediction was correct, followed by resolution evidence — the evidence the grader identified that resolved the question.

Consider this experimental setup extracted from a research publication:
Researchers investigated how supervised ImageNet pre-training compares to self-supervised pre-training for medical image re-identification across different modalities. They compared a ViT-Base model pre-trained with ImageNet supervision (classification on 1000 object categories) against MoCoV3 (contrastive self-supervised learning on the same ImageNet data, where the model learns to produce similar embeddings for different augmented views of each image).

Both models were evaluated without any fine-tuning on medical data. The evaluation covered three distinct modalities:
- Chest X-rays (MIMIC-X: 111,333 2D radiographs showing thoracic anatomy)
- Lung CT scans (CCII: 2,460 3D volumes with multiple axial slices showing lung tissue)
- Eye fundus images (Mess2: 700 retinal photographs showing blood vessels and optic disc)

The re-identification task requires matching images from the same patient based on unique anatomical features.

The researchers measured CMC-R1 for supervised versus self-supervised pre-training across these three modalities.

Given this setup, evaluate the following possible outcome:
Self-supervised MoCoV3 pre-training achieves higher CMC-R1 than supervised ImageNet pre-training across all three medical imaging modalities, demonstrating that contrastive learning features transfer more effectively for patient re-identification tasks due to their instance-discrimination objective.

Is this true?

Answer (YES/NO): YES